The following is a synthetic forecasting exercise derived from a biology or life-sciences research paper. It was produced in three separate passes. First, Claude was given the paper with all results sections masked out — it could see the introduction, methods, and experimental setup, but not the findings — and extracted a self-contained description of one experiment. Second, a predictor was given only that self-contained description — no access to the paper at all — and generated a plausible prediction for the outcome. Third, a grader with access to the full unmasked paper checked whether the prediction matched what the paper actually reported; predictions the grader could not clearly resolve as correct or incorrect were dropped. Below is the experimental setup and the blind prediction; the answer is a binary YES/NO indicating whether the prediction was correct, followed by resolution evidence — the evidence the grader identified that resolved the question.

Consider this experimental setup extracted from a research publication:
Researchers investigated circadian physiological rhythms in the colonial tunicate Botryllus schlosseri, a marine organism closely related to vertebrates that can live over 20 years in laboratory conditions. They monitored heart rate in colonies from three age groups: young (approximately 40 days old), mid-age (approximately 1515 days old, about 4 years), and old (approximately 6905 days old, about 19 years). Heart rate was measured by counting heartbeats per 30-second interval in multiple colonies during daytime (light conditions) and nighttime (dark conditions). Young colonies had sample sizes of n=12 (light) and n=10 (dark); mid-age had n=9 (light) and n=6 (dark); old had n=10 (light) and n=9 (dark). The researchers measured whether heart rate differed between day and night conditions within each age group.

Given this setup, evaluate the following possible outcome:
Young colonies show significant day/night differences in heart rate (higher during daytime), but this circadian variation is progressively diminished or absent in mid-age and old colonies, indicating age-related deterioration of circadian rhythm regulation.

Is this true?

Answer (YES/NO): NO